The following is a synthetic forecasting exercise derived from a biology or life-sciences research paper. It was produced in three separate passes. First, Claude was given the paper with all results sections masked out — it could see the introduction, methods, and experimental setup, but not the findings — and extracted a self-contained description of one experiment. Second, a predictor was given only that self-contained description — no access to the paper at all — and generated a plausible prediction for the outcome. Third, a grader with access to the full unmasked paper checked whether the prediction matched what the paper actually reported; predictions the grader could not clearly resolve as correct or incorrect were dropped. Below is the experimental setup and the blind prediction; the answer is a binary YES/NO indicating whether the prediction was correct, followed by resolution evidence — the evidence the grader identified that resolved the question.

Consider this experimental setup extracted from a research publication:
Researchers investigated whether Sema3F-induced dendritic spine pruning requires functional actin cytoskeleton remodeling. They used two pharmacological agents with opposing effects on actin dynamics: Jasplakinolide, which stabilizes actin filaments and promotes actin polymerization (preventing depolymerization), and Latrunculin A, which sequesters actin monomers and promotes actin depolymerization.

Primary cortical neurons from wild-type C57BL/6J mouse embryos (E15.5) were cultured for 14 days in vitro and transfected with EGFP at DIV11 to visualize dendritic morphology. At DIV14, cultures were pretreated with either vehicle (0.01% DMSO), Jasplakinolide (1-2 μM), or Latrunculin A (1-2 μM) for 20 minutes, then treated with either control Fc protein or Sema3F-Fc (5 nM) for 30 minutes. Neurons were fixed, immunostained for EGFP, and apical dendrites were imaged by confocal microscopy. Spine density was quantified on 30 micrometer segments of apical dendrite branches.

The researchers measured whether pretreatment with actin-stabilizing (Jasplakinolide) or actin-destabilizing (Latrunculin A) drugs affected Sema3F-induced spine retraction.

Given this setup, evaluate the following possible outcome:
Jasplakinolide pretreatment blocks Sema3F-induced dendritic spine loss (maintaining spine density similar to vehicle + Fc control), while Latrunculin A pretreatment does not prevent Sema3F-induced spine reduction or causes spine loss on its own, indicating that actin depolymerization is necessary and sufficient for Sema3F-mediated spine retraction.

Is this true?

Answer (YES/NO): NO